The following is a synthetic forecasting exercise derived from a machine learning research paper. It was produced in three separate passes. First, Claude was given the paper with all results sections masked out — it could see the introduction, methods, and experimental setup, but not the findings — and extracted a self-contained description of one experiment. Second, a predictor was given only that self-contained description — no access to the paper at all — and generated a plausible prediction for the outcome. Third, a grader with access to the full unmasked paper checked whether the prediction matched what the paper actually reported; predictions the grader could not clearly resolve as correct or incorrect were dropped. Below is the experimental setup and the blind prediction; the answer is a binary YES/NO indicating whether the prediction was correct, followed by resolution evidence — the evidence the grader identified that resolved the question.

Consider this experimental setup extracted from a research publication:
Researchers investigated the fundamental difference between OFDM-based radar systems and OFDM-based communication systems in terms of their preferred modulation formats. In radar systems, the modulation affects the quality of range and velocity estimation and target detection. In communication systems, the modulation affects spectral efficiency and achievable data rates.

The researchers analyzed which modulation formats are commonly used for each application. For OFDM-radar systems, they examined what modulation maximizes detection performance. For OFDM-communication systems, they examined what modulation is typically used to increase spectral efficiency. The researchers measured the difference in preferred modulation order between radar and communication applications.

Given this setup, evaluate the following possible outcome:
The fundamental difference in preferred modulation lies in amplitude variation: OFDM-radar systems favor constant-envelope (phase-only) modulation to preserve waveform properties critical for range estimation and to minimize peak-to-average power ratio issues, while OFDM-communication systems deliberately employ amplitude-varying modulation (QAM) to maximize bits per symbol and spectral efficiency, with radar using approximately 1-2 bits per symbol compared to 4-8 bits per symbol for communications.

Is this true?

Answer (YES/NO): NO